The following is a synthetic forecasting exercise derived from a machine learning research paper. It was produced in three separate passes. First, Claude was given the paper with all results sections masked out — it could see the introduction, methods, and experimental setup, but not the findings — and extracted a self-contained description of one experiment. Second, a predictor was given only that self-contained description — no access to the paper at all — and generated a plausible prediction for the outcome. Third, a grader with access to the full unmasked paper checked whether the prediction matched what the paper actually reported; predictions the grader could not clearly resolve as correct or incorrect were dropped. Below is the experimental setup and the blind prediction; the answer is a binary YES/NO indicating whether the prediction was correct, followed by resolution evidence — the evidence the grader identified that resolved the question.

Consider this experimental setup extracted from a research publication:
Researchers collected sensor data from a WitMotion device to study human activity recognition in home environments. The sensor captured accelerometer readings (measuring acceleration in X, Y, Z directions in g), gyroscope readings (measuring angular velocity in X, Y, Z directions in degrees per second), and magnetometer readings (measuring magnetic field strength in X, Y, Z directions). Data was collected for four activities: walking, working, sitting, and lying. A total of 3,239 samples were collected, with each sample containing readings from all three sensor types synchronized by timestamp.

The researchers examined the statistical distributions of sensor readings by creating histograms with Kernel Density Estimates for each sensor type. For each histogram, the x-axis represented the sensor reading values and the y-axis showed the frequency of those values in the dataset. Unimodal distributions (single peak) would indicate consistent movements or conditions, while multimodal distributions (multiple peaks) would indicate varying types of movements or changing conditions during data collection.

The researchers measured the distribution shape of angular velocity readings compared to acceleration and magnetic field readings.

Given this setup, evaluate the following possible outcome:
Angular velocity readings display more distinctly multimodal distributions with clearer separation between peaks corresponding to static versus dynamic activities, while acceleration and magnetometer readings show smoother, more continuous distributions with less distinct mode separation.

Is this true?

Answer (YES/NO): NO